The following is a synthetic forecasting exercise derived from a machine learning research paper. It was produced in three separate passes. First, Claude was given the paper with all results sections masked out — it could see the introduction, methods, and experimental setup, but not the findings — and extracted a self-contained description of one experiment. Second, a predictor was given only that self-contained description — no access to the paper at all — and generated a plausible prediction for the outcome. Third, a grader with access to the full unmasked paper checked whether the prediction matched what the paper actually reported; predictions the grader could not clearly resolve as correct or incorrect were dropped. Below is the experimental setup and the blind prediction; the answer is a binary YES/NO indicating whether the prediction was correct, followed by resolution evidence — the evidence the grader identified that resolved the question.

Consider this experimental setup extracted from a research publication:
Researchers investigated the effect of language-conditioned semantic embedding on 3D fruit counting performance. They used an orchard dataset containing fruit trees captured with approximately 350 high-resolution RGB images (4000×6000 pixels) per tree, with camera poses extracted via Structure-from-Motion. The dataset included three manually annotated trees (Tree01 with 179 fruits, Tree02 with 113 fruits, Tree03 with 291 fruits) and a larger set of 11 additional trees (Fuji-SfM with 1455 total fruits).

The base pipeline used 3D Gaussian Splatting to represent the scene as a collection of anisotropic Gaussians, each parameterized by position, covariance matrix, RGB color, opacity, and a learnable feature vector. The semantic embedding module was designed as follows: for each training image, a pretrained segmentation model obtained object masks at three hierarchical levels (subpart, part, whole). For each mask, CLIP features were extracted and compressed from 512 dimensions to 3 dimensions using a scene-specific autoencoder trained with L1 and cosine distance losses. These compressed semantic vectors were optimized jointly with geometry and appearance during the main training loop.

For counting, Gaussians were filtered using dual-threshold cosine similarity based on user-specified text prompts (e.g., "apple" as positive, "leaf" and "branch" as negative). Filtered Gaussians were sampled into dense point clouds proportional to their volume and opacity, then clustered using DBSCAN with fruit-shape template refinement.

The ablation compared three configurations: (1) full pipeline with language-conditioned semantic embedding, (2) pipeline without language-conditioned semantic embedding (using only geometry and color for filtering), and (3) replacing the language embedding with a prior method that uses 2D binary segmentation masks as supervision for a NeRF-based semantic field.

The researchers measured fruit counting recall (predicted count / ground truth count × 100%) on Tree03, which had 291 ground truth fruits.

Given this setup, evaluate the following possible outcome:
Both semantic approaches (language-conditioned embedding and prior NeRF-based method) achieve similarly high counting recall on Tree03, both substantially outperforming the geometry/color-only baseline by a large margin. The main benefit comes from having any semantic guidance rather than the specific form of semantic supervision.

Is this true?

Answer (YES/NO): NO